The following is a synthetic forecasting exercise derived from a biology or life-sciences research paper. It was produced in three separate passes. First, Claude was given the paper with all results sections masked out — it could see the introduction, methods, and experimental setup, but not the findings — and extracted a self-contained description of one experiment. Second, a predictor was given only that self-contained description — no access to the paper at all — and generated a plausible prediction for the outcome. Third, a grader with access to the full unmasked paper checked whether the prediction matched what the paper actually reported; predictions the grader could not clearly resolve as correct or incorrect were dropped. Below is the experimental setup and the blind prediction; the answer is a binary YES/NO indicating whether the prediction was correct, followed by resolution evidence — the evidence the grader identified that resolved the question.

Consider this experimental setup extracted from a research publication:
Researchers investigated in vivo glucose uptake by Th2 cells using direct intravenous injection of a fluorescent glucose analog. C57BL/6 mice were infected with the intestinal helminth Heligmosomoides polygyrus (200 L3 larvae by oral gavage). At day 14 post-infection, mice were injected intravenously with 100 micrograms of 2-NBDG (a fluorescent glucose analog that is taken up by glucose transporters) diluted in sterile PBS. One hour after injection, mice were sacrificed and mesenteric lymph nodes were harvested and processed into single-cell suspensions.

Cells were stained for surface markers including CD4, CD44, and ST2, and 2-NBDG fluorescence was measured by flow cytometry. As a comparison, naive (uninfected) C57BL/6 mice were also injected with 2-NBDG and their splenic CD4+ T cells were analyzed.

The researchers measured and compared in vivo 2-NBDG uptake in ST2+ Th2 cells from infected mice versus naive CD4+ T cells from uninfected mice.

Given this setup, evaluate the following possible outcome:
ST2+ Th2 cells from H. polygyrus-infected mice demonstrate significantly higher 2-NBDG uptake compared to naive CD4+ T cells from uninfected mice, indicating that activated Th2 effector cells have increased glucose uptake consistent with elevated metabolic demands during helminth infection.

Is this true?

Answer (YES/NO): NO